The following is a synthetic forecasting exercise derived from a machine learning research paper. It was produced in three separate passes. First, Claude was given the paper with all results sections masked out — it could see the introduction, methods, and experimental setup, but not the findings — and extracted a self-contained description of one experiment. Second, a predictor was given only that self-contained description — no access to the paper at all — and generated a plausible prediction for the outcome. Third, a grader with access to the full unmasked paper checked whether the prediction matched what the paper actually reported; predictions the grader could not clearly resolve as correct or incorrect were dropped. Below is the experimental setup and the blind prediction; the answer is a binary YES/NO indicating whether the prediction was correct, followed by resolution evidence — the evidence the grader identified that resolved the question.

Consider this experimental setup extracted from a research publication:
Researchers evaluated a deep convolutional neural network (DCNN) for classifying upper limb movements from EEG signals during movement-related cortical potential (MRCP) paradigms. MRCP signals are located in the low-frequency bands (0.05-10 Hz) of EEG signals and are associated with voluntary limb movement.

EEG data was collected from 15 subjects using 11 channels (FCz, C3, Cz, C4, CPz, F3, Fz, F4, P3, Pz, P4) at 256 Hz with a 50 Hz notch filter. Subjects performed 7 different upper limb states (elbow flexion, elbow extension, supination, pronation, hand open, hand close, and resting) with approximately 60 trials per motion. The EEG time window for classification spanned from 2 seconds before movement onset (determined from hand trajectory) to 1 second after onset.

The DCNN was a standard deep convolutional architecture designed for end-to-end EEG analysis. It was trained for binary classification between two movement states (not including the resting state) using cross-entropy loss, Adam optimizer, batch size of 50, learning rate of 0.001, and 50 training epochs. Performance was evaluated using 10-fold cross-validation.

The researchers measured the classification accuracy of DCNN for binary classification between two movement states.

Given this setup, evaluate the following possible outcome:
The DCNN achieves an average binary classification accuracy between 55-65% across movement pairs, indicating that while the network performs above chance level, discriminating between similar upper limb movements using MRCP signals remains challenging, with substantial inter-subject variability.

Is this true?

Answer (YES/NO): YES